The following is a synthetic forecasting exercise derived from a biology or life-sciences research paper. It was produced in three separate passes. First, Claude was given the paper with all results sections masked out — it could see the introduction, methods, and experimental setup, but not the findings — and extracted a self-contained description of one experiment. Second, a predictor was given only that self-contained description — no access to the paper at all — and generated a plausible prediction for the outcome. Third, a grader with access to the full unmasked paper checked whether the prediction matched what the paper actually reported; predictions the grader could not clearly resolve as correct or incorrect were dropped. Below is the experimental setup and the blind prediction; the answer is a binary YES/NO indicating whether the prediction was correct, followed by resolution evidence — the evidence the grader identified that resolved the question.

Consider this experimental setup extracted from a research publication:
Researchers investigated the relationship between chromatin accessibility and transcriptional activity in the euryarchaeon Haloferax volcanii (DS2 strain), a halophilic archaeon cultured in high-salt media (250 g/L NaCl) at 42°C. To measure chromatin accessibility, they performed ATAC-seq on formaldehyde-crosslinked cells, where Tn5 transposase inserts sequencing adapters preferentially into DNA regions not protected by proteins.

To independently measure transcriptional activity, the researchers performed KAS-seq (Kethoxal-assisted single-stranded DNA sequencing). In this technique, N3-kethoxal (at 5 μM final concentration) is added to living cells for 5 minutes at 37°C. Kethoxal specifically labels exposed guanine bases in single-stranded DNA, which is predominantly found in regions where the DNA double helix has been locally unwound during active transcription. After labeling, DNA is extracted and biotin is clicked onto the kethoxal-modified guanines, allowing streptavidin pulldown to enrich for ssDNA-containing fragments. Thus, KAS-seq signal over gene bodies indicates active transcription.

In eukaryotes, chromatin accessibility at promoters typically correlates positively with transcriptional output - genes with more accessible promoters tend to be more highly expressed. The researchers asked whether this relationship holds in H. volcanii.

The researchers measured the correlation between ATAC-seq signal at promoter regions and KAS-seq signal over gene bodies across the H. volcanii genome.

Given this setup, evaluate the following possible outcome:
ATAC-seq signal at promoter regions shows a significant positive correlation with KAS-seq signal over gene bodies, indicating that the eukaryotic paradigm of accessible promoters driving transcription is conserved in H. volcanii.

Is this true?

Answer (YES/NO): NO